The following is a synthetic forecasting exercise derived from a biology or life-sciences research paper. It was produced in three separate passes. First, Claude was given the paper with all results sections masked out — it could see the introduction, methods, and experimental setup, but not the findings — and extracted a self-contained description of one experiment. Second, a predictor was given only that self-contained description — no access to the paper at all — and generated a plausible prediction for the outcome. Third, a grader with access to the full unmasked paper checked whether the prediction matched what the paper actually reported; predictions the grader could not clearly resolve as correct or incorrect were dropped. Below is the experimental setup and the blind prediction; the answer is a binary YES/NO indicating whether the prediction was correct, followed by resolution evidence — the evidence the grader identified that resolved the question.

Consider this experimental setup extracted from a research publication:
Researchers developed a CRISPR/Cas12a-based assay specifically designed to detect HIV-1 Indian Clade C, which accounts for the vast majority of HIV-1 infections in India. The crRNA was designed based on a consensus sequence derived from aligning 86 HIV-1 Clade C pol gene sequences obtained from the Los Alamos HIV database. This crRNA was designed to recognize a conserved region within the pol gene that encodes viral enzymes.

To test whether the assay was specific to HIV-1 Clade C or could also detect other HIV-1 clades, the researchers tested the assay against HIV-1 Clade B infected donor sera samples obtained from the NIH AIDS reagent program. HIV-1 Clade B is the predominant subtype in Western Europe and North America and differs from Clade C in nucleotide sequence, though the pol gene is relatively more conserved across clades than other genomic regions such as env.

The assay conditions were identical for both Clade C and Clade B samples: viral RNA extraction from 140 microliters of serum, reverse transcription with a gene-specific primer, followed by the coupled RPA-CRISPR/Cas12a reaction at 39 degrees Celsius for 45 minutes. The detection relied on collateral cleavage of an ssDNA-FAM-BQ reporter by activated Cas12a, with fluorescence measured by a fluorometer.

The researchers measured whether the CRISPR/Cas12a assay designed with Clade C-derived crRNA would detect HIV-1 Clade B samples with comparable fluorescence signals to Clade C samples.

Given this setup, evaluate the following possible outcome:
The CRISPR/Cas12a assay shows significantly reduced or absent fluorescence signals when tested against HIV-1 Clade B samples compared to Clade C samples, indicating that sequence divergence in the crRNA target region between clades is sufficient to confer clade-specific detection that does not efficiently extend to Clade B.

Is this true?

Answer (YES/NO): YES